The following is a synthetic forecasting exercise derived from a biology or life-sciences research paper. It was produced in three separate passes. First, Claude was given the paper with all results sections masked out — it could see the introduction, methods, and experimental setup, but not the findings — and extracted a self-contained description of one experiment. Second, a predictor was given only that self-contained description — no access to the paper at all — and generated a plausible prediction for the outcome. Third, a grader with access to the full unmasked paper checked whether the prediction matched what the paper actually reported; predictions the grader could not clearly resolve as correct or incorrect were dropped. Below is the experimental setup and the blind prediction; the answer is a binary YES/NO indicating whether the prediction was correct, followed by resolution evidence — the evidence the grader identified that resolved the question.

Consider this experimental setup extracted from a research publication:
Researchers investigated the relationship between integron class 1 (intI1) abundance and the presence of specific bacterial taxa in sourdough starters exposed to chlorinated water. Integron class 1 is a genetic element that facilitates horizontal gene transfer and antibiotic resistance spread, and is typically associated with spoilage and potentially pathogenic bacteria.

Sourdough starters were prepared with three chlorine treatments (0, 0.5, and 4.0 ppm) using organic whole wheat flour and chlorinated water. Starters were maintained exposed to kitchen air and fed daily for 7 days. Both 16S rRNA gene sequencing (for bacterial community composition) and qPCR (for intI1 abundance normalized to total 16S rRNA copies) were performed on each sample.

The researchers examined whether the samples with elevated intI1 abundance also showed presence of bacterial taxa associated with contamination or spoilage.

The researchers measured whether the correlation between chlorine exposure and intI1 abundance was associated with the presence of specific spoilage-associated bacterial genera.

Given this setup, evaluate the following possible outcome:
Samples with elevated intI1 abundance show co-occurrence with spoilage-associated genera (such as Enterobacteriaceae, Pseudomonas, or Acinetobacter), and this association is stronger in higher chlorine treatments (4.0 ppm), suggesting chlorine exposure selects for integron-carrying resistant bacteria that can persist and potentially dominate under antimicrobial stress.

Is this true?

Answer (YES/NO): YES